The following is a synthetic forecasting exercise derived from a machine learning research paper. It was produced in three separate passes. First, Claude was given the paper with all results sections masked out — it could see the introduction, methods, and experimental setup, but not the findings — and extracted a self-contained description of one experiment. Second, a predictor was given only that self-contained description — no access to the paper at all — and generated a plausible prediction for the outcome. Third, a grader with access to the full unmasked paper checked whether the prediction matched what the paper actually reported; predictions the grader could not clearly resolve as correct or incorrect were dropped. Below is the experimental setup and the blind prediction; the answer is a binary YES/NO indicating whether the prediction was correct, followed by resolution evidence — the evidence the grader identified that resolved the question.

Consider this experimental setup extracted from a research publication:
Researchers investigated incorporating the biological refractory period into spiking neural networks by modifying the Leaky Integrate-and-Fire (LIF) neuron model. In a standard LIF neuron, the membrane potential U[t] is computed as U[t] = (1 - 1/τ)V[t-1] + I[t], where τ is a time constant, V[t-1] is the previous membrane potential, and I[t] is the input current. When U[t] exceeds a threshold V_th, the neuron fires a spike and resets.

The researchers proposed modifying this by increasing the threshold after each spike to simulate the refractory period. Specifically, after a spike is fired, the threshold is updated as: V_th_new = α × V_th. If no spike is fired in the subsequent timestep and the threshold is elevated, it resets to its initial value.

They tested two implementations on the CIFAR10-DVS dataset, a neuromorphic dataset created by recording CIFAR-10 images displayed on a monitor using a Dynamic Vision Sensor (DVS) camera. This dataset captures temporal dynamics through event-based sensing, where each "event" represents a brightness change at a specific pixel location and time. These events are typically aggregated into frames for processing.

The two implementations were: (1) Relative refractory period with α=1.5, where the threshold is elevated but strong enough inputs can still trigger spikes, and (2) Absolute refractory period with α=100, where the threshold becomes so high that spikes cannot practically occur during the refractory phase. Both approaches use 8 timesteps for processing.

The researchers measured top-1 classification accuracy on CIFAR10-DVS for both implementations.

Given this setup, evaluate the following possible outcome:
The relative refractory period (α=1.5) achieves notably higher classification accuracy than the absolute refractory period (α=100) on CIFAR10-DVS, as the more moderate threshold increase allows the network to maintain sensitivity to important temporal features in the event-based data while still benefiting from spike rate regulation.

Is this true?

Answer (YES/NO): NO